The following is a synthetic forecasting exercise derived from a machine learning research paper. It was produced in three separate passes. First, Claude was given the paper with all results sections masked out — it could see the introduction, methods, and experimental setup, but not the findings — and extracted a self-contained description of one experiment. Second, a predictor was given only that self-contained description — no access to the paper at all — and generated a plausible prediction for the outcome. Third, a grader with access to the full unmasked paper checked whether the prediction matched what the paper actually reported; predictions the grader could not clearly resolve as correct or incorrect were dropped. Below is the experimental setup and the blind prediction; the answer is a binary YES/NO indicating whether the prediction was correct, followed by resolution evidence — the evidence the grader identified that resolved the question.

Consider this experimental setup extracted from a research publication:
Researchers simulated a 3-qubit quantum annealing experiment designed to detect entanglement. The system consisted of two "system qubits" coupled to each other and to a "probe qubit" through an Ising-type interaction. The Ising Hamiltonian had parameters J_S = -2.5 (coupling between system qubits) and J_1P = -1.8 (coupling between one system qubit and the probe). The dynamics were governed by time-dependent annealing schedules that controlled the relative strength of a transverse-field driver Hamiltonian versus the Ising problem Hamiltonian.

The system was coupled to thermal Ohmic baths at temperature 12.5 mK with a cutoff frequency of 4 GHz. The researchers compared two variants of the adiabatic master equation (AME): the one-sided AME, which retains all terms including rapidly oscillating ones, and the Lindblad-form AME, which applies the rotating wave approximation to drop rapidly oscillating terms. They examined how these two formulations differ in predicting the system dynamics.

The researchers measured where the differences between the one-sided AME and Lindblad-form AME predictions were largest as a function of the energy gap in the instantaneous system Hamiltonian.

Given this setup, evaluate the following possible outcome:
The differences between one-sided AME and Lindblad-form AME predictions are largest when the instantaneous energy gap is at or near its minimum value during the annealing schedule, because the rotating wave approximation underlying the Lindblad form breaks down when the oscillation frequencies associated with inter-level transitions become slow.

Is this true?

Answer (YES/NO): YES